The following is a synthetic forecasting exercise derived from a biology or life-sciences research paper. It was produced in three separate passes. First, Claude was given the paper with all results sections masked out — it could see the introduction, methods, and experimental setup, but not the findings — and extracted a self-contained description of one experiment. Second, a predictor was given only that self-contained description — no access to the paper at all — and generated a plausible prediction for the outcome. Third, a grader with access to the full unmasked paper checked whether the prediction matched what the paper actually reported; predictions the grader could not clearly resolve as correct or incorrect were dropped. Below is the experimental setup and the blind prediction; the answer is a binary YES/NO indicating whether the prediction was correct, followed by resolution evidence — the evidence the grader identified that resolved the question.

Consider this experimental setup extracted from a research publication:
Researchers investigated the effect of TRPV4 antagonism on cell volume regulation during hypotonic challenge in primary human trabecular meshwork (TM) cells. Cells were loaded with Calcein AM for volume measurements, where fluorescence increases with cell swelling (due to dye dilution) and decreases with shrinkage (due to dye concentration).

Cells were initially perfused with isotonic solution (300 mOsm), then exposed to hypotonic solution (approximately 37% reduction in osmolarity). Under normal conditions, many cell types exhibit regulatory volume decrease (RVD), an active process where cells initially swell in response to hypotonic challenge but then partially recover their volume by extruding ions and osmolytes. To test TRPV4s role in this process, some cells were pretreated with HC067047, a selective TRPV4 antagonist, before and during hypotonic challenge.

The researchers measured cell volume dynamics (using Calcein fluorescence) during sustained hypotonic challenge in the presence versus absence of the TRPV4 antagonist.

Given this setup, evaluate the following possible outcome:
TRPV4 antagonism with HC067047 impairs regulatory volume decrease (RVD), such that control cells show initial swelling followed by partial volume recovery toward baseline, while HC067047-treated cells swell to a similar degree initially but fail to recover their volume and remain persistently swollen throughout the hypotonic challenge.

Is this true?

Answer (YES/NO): NO